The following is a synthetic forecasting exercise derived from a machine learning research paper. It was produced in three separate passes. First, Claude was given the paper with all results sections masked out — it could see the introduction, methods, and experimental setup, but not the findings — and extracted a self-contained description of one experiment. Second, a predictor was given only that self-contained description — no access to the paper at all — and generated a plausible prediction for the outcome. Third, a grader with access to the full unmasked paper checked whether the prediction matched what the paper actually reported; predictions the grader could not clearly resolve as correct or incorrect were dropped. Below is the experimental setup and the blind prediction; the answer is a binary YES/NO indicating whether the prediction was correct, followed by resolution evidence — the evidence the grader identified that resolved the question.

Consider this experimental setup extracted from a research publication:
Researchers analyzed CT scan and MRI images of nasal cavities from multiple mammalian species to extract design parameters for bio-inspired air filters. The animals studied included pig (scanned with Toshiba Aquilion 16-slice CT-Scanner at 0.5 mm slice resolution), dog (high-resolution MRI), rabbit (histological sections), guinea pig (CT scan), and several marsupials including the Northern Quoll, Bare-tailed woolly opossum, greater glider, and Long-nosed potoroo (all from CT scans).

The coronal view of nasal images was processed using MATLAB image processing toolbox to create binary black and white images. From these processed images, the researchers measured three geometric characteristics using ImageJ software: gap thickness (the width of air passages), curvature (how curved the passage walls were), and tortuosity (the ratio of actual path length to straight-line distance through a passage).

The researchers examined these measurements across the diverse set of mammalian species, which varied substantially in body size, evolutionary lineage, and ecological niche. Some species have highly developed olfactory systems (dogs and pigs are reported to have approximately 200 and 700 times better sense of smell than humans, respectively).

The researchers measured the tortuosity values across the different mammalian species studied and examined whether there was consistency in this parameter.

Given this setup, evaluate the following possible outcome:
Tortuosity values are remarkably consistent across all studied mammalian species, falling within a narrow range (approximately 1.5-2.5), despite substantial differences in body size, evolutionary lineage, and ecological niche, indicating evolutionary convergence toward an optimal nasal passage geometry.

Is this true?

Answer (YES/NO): NO